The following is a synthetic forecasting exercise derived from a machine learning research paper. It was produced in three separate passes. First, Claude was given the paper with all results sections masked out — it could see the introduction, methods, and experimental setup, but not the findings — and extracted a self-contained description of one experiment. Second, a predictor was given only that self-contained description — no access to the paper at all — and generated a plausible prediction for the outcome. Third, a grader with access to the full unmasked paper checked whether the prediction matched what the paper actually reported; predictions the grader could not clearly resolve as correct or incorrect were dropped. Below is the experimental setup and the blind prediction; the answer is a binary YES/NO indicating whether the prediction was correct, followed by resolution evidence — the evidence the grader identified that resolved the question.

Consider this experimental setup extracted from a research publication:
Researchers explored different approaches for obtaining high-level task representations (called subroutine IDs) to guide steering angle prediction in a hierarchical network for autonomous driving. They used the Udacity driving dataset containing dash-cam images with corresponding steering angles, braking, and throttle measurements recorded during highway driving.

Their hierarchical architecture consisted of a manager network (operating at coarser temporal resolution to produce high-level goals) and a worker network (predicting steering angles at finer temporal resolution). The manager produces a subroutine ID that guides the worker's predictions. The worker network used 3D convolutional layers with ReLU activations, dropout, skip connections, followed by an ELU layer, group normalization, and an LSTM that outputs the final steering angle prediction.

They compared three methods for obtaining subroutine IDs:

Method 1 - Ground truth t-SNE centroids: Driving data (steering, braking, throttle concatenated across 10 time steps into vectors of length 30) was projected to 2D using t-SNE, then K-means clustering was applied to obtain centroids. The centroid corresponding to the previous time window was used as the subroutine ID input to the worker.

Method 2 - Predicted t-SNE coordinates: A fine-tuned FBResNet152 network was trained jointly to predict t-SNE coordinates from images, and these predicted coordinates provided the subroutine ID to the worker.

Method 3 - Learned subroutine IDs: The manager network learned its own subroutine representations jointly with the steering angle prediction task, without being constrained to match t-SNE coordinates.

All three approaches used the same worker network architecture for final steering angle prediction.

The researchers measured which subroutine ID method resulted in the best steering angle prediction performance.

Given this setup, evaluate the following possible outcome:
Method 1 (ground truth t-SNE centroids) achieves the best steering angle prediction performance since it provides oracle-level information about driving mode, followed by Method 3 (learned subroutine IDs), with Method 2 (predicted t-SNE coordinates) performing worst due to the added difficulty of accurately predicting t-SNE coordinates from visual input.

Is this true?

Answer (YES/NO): NO